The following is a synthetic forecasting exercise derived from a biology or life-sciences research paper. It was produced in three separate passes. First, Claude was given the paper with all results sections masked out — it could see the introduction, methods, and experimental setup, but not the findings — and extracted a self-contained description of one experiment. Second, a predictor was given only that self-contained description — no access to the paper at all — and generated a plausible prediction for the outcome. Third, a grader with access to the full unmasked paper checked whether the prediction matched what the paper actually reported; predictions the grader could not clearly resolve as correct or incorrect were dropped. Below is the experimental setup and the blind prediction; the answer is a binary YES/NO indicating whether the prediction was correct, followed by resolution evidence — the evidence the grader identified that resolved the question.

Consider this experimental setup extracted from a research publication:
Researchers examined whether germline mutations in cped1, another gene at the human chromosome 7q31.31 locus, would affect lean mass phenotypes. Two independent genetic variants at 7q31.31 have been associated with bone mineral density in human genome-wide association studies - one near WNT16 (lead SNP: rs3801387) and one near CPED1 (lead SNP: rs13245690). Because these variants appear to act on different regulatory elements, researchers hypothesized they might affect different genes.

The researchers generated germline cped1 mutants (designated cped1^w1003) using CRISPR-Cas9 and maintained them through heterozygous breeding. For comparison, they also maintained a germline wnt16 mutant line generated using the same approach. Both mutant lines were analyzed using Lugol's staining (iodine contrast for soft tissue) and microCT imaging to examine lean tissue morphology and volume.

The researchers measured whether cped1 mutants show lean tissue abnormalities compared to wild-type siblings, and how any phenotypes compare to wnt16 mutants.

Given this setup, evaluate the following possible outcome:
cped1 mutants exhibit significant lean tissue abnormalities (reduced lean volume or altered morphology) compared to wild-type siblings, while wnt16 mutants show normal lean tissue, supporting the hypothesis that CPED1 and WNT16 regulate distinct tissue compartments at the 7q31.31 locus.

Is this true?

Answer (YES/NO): NO